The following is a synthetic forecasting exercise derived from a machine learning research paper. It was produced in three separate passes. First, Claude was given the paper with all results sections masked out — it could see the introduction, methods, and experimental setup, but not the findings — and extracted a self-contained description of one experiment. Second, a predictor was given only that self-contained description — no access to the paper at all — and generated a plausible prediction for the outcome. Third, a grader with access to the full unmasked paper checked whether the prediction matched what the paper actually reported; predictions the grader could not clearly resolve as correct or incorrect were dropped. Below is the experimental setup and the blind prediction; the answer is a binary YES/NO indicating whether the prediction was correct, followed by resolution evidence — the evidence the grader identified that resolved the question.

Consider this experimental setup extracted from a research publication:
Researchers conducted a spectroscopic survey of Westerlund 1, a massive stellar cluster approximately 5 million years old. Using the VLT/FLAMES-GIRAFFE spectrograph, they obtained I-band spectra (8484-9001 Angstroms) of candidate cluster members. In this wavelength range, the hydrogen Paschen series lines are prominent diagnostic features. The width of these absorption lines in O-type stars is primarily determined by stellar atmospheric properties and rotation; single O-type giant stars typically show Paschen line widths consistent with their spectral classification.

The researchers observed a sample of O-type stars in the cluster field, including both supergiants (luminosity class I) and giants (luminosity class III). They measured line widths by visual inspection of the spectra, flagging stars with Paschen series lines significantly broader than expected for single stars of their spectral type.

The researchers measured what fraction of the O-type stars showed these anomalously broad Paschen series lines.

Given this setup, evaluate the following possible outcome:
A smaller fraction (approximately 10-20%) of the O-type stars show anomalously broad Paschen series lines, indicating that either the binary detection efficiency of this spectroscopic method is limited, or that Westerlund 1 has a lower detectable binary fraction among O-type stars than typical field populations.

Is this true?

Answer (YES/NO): NO